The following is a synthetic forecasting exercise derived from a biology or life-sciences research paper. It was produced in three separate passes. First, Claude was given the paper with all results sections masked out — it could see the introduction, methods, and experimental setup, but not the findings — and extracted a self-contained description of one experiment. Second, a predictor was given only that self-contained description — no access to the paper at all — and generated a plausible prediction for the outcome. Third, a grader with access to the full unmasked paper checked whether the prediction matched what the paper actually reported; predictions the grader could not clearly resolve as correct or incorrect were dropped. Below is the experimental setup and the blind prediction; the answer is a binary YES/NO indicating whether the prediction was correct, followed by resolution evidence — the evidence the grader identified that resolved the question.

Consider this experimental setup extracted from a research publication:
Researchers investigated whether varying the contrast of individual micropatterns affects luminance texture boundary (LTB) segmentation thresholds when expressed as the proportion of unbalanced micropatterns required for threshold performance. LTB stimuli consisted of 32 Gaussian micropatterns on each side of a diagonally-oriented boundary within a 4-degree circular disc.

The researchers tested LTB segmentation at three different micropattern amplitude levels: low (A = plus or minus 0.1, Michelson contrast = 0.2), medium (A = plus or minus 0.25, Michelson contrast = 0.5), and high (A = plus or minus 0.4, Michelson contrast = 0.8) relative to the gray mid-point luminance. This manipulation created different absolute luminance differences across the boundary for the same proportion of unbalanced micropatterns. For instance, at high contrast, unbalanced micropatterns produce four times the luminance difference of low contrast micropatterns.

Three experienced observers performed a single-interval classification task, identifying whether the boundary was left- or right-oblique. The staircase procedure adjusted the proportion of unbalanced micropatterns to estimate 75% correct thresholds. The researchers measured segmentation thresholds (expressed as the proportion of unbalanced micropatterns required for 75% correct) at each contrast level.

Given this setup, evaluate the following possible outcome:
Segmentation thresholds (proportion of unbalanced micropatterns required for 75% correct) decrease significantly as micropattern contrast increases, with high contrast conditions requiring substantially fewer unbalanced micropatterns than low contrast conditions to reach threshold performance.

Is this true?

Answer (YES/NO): NO